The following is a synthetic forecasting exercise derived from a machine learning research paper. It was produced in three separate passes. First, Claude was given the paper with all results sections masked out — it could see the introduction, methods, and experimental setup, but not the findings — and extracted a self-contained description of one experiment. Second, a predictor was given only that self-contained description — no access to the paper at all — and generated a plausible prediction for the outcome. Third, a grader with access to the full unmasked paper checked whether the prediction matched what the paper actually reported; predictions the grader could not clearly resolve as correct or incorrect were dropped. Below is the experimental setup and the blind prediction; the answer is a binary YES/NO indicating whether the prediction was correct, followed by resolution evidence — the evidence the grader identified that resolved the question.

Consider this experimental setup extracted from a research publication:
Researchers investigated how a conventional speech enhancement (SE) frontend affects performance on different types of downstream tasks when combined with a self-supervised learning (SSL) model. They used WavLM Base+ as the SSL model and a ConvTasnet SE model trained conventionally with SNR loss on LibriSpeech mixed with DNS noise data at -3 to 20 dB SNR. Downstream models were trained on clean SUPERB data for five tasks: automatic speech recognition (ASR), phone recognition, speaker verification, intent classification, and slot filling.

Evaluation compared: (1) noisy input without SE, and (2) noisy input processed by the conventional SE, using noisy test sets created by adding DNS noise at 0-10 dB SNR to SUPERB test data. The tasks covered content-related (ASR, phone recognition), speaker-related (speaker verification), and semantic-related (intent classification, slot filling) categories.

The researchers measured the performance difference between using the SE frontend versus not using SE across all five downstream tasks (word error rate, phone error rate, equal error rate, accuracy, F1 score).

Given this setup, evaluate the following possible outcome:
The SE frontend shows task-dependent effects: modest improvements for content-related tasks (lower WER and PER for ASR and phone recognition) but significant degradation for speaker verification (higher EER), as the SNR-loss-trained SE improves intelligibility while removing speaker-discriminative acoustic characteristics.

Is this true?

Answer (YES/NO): NO